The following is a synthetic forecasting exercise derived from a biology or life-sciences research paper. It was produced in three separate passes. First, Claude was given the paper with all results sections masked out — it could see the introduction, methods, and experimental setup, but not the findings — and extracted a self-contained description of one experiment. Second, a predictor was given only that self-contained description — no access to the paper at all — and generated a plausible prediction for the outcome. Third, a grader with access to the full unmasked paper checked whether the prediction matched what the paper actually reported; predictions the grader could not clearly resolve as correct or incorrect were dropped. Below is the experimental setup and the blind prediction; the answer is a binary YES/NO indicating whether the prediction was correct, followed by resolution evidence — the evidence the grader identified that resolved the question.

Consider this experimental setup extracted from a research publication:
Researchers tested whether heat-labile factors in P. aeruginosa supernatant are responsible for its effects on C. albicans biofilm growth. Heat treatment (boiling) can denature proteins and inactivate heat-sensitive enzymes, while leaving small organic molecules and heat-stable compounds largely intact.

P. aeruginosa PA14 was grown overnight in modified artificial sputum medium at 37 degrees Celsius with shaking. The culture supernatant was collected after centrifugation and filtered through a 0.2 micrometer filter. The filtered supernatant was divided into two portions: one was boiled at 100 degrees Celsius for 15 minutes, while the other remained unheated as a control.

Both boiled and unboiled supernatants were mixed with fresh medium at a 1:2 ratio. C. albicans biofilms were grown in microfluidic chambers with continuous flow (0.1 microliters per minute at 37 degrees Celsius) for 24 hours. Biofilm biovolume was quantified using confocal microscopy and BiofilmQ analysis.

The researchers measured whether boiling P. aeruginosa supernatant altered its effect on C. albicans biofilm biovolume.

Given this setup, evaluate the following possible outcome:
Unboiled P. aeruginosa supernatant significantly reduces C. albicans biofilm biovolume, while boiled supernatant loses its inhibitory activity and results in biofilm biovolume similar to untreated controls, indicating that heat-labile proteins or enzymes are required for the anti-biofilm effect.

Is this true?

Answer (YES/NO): YES